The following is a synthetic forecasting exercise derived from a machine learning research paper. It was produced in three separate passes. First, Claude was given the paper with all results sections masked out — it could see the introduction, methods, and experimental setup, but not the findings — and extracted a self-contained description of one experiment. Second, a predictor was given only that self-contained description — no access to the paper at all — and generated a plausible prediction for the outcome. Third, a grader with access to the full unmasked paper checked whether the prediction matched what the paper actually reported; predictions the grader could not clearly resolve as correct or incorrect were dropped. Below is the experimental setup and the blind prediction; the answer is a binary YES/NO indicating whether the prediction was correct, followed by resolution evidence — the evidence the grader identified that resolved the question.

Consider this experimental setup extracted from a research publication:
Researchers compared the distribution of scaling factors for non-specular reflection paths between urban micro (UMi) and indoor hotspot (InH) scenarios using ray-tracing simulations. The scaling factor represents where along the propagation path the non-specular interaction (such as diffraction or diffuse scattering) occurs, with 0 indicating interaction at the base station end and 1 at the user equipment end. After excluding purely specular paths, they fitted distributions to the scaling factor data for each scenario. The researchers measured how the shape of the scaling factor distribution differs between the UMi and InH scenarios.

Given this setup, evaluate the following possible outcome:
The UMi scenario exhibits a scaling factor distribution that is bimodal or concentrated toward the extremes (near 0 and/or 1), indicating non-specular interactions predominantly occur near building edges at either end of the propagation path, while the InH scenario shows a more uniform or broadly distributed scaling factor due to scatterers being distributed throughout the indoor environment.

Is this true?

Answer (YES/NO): NO